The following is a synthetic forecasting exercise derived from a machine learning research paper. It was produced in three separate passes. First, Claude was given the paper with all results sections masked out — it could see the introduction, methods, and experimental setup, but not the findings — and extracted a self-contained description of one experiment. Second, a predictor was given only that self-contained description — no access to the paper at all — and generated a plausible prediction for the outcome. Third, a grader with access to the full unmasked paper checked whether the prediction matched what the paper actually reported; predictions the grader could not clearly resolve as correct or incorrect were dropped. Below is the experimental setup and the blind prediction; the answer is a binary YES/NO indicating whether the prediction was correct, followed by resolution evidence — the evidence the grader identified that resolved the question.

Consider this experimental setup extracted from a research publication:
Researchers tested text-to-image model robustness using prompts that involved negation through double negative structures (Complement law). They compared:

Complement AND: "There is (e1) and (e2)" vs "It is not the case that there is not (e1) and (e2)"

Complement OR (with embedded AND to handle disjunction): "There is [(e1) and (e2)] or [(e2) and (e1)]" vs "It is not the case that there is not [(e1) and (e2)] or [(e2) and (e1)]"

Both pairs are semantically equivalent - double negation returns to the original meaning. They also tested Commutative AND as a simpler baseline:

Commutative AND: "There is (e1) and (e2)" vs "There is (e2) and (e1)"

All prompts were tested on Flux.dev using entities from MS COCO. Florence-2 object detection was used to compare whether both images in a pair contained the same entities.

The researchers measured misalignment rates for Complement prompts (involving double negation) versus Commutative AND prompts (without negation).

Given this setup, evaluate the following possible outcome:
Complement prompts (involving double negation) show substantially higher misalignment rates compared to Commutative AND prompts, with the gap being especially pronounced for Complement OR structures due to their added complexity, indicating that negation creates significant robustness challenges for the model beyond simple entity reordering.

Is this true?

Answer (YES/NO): NO